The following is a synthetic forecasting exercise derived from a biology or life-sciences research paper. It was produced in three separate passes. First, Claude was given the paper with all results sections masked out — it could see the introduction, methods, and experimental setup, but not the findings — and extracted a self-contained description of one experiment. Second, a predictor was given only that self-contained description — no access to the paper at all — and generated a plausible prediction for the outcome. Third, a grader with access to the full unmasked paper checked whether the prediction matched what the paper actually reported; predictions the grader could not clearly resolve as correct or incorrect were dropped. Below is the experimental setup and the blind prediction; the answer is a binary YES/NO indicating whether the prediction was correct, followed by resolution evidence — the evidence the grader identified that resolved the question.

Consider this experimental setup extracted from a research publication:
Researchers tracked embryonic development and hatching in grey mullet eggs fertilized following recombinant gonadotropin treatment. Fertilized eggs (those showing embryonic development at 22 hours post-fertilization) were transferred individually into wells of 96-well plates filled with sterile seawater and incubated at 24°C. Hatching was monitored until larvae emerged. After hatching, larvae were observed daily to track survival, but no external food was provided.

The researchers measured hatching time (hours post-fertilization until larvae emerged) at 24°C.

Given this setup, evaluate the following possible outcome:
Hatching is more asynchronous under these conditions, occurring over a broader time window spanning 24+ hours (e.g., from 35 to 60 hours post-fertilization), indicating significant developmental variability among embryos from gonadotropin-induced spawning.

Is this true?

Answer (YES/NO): NO